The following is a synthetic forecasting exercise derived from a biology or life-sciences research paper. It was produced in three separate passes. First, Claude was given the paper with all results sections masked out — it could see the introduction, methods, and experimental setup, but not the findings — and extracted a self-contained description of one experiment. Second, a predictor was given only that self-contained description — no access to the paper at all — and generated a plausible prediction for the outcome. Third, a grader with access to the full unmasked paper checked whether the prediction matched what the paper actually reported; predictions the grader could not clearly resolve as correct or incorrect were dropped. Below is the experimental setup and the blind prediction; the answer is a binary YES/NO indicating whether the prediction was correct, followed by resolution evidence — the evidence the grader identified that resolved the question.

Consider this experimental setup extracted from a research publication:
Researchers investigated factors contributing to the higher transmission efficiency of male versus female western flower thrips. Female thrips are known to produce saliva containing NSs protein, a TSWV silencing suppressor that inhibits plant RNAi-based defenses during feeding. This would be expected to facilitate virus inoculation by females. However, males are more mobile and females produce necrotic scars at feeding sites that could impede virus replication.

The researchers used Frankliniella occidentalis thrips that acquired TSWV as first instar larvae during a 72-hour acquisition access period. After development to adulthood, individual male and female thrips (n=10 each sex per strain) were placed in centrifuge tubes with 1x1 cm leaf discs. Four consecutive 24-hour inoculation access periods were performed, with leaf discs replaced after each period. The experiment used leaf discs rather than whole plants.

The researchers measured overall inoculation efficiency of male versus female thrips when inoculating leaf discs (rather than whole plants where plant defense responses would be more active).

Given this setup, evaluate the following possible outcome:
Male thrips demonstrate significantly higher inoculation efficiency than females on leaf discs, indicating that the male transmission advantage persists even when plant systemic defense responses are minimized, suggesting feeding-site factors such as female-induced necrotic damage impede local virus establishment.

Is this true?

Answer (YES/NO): NO